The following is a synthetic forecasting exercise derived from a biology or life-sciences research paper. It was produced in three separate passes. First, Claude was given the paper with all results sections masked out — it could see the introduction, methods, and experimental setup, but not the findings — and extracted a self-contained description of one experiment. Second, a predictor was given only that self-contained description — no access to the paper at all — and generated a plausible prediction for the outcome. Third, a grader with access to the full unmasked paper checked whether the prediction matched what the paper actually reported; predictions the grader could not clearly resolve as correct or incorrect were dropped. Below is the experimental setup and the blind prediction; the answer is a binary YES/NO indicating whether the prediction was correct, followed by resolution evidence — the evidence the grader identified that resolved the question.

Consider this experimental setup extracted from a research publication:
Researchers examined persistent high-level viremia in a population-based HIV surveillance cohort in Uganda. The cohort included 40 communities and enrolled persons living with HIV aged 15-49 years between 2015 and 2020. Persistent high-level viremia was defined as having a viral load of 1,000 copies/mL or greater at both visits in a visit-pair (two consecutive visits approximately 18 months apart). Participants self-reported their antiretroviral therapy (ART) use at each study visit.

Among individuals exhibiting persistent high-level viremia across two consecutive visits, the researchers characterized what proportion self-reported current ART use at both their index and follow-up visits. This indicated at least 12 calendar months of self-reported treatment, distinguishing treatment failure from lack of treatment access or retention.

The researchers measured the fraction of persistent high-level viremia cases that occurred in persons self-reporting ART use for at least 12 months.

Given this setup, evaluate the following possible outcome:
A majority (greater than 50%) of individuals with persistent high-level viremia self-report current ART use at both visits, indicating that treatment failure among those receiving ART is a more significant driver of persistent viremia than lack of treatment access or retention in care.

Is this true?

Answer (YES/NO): NO